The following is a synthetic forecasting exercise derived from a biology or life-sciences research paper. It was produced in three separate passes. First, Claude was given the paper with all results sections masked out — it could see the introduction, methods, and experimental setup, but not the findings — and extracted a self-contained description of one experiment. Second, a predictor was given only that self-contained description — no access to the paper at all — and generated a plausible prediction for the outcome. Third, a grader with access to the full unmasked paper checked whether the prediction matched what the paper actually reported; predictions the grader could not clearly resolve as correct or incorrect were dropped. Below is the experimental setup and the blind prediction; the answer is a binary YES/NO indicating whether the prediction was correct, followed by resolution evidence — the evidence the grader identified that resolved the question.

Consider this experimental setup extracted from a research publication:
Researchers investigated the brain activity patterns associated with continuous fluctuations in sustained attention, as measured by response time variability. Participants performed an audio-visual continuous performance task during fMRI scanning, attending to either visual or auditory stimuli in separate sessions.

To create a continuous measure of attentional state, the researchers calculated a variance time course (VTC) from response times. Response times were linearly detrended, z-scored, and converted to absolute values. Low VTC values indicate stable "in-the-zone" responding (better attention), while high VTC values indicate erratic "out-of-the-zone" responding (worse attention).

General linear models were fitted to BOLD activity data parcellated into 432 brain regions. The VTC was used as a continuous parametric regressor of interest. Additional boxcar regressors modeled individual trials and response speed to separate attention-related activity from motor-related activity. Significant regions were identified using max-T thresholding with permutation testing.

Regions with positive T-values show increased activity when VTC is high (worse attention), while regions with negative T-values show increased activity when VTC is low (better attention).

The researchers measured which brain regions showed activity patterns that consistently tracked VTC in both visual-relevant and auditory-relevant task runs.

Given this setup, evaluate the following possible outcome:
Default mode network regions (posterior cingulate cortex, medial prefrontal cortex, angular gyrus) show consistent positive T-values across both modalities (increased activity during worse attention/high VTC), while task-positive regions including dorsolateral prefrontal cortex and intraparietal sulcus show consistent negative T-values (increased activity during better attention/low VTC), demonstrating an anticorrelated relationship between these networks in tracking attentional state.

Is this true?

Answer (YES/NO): NO